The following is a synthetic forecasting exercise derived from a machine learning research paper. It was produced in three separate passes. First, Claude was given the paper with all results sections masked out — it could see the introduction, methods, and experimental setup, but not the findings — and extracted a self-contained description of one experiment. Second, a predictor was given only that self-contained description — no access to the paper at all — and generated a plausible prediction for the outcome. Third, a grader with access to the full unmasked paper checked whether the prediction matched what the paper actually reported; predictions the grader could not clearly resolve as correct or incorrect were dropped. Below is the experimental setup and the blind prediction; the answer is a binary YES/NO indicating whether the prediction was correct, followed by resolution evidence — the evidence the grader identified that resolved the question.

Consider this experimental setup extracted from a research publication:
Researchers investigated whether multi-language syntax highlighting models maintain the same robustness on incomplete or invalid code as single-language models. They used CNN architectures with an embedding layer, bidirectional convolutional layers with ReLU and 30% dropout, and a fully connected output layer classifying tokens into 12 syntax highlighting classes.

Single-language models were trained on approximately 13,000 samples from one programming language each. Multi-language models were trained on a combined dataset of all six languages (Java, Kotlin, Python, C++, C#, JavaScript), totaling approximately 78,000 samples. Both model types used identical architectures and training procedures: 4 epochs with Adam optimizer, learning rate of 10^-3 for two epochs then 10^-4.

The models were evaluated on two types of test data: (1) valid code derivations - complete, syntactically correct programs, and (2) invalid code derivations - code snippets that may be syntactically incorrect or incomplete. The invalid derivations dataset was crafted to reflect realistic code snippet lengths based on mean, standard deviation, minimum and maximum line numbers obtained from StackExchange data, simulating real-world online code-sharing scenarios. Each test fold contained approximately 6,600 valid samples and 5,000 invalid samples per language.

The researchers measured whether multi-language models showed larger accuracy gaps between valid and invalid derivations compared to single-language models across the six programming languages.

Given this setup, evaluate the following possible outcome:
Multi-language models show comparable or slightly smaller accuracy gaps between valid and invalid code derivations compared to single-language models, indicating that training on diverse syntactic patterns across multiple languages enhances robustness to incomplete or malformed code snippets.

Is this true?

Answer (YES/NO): NO